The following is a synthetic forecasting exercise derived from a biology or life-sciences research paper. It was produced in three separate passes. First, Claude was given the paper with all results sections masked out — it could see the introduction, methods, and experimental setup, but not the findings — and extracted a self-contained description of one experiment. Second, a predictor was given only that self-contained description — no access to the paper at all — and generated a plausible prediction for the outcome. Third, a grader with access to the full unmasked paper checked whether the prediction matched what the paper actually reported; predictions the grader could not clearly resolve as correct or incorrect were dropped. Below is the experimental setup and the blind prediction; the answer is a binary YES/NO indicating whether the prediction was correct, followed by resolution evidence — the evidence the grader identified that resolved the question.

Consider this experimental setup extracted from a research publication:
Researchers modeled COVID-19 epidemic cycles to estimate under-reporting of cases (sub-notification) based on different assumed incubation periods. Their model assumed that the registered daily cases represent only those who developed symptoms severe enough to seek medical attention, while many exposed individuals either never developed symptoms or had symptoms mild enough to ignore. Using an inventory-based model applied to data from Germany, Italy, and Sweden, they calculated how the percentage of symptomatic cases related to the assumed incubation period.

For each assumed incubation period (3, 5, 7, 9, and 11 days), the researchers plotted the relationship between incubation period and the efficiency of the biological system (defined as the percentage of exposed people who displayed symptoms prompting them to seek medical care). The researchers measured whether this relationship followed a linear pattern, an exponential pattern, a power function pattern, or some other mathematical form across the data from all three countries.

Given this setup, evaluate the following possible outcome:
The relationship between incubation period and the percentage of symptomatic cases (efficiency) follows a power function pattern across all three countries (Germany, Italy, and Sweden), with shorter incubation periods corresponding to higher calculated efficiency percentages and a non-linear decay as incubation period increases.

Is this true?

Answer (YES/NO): YES